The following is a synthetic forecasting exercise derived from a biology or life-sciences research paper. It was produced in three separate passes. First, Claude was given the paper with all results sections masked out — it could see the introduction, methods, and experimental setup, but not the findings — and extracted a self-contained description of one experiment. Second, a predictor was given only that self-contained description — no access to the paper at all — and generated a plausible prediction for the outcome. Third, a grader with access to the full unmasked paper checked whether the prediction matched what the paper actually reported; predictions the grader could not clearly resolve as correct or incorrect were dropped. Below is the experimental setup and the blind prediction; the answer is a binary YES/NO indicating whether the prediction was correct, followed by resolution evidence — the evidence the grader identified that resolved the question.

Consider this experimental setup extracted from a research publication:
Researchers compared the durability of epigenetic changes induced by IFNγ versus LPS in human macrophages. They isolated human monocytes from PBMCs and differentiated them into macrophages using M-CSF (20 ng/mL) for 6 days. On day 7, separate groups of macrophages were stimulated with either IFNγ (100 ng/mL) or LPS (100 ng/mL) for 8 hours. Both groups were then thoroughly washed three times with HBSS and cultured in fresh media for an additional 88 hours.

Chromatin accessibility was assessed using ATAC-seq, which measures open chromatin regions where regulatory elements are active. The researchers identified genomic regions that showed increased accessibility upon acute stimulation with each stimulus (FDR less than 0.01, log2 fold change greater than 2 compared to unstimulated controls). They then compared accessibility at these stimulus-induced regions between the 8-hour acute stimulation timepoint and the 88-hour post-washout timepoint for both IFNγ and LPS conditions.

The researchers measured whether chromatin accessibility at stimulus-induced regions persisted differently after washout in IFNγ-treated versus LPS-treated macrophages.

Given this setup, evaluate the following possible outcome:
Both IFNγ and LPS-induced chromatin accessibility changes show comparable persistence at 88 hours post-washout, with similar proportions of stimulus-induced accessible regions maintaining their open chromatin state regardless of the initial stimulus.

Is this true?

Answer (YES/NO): NO